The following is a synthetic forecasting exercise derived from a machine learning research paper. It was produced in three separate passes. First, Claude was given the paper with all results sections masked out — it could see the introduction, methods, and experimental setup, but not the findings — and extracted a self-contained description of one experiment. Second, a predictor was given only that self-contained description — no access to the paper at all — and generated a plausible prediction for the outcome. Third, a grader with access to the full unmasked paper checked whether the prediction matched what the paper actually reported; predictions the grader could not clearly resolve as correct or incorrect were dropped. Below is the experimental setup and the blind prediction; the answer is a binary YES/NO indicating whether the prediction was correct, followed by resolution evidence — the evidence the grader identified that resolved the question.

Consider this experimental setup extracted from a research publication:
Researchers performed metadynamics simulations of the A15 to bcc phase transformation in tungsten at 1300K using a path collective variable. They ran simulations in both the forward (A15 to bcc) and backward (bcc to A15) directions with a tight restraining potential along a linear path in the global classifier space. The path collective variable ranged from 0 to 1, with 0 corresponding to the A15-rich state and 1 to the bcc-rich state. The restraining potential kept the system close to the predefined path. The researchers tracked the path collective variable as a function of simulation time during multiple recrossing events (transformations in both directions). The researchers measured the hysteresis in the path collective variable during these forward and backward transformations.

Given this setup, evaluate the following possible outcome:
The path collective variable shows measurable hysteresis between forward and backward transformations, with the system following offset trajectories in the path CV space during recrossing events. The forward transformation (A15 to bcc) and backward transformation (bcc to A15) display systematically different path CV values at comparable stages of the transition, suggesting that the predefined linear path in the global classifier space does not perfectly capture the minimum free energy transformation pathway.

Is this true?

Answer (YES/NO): NO